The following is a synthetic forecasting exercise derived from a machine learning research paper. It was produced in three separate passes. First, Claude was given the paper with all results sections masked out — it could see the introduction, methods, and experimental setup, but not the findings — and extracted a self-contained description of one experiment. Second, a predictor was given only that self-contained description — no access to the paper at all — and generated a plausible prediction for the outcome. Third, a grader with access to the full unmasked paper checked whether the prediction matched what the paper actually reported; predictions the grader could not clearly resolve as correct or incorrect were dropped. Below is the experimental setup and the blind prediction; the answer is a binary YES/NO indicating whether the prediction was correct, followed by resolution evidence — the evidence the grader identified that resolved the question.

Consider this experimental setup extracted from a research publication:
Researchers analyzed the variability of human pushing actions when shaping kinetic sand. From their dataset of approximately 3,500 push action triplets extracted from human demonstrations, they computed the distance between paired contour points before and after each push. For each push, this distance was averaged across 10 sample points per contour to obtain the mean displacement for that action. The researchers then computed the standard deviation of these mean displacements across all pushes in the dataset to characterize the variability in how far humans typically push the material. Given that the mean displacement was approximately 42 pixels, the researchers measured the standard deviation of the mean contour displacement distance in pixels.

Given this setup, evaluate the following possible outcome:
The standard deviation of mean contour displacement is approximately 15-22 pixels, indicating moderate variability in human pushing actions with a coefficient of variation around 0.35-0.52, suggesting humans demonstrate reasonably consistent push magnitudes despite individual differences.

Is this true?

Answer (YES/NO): NO